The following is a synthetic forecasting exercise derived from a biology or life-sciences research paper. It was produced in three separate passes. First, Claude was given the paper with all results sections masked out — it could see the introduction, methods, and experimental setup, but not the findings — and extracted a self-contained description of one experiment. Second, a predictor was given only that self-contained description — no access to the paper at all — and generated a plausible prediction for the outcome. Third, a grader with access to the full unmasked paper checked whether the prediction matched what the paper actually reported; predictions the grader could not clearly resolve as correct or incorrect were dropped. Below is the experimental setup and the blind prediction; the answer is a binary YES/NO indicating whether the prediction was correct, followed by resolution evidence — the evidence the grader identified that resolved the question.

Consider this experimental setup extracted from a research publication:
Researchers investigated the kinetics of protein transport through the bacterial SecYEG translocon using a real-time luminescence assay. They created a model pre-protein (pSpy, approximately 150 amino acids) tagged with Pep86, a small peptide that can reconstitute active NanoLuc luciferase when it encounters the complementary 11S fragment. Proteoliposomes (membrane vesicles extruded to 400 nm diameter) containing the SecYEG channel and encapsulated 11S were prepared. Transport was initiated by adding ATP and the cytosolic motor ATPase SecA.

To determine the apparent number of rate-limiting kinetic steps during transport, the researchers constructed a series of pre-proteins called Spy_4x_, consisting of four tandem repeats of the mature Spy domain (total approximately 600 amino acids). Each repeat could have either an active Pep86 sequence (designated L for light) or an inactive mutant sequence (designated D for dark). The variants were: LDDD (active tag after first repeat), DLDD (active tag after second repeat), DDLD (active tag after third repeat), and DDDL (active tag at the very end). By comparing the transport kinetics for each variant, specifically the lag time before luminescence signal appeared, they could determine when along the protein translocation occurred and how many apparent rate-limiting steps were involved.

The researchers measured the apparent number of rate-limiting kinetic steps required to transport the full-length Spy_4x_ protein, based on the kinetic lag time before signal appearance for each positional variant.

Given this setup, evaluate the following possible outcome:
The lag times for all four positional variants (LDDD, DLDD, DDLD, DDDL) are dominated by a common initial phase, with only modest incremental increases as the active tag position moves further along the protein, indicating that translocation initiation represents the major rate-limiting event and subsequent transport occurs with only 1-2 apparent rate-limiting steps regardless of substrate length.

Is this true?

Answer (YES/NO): NO